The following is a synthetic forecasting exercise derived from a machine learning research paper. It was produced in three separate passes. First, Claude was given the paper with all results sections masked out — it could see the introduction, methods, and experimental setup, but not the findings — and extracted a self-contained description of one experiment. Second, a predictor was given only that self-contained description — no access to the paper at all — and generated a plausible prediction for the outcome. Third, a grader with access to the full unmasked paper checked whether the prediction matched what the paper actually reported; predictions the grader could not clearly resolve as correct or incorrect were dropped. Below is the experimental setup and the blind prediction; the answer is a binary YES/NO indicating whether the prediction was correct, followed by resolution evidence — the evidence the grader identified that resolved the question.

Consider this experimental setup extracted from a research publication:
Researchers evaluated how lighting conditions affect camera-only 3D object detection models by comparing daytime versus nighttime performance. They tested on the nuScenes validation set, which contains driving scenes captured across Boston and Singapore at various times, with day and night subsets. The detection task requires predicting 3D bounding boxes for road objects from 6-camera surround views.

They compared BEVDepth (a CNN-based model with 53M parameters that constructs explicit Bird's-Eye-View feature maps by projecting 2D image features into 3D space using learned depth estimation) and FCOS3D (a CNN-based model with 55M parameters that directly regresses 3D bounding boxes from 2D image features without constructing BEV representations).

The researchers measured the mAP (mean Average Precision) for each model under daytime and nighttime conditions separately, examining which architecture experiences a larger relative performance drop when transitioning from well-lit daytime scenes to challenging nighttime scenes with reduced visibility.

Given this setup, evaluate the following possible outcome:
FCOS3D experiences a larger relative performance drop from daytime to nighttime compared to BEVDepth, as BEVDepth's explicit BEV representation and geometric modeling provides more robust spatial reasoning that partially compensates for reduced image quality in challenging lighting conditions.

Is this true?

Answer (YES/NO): NO